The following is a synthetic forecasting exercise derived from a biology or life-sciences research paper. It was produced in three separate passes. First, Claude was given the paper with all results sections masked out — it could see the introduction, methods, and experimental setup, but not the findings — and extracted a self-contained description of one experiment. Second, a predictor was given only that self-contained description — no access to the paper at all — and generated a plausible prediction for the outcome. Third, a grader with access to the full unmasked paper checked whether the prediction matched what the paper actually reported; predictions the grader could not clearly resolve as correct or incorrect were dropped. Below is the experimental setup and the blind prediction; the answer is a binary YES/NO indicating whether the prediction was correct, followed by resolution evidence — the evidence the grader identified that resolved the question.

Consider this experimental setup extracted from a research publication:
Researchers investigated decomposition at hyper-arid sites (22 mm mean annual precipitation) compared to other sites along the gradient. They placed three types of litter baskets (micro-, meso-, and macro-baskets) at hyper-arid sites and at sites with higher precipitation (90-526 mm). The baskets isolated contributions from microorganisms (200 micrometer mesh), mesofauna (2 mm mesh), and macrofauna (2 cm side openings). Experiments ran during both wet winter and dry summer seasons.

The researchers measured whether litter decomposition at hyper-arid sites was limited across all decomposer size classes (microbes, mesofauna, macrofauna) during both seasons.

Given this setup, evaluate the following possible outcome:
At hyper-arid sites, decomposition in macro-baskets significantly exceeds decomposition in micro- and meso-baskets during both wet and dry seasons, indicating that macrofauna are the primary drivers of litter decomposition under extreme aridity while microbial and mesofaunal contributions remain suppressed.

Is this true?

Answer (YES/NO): NO